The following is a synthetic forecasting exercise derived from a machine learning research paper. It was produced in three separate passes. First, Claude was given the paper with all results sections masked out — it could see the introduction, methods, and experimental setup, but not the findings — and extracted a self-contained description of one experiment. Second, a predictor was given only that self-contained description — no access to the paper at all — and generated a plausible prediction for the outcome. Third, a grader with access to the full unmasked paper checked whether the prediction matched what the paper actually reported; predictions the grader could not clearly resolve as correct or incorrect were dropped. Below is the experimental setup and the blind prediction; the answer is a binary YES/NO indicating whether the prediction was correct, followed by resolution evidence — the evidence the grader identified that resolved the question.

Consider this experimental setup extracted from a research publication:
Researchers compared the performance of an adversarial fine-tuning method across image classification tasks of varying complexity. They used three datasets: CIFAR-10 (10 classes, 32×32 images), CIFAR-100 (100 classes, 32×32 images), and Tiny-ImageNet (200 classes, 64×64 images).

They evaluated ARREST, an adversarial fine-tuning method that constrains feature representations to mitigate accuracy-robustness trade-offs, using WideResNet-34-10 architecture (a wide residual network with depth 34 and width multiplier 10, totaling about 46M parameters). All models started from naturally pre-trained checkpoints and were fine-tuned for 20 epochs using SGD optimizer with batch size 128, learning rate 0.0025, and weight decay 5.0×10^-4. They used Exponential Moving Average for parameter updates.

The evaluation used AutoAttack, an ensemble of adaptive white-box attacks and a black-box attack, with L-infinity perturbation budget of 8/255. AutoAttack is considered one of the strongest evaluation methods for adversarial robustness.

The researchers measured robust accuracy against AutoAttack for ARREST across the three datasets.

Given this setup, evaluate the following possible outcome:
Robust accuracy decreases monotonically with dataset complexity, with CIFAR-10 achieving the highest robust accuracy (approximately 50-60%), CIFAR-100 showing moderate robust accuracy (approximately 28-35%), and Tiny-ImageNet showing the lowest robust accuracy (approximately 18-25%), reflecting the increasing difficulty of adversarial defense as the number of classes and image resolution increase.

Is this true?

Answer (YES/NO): NO